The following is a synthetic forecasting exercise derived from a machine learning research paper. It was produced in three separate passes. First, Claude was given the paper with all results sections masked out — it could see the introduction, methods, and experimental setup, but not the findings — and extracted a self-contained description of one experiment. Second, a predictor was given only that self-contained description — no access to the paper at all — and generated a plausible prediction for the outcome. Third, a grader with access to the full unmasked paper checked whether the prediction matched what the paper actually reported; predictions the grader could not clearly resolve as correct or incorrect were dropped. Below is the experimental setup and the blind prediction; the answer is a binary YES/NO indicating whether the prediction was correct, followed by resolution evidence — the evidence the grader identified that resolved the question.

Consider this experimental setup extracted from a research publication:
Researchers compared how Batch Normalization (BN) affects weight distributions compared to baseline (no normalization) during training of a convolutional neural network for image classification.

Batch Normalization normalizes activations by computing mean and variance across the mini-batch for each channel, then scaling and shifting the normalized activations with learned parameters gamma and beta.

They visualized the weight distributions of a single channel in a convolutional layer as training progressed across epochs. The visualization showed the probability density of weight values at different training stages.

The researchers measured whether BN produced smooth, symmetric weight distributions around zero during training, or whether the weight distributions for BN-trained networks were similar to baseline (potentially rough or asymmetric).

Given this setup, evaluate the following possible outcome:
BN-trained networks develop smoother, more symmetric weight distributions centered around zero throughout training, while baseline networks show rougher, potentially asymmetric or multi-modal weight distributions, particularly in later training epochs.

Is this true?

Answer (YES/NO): YES